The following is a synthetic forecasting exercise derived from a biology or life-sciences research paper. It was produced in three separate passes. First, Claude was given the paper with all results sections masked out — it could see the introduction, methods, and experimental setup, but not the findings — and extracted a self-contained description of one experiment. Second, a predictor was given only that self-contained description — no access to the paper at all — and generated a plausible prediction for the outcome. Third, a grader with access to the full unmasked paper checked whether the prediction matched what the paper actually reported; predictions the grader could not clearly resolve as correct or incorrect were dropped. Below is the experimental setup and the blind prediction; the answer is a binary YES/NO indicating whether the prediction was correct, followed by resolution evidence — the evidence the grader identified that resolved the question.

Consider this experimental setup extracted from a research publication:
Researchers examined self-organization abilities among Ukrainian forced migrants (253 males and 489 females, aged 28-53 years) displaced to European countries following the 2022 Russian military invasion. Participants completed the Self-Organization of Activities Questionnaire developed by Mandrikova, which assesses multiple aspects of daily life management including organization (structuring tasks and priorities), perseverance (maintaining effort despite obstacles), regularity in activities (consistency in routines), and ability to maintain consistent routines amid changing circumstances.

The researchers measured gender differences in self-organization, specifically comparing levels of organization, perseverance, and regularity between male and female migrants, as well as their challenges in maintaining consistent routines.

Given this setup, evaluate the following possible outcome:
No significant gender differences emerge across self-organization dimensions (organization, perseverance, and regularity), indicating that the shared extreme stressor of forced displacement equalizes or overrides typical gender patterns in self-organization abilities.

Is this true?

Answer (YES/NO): NO